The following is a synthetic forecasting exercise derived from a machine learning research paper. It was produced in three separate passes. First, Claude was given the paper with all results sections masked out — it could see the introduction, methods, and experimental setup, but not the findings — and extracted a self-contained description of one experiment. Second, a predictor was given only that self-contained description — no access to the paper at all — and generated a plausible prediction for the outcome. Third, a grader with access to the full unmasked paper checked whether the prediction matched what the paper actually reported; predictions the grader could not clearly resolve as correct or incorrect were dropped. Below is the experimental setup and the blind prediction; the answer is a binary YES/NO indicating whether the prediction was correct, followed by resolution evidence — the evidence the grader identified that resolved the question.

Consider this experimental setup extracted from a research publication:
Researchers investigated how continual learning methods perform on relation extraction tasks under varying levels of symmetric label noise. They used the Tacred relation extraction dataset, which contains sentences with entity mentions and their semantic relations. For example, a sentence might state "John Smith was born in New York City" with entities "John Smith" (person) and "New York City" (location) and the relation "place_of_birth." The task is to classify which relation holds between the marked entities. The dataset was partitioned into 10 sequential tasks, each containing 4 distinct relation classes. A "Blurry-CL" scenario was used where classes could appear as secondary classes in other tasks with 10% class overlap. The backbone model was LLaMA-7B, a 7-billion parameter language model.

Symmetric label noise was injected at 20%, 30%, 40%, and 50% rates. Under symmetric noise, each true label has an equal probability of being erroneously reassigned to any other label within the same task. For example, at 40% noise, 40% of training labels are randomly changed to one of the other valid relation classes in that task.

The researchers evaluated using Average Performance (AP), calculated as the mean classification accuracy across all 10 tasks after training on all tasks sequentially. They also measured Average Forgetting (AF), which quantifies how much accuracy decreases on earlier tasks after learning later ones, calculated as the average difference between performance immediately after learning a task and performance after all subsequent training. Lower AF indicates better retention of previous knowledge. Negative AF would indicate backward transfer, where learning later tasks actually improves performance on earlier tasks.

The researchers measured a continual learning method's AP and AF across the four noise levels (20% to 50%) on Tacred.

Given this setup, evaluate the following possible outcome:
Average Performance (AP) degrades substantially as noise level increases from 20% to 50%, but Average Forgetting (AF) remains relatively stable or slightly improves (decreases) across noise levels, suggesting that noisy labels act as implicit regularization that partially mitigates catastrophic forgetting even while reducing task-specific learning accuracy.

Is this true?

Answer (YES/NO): NO